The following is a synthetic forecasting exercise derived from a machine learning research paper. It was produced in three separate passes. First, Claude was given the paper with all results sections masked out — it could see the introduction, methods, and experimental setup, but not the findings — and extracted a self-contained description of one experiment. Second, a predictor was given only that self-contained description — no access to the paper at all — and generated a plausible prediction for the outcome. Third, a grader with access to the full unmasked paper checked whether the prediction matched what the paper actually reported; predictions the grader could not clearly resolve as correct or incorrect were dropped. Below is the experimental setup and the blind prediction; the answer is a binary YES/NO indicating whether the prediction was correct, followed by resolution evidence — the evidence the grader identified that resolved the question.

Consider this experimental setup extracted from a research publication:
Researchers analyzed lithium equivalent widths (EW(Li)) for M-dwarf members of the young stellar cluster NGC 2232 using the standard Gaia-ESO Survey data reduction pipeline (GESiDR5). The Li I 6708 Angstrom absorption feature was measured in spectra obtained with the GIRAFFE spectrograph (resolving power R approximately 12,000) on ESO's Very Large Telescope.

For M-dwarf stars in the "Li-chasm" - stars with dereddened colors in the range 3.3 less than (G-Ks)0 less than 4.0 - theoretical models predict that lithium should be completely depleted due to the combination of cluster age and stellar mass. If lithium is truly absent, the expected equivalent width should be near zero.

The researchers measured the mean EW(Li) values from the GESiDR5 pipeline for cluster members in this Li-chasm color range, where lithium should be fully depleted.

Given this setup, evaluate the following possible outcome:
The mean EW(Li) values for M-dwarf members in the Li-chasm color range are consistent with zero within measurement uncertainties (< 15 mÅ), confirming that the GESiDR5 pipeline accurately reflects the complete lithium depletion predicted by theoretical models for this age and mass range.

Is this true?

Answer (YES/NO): NO